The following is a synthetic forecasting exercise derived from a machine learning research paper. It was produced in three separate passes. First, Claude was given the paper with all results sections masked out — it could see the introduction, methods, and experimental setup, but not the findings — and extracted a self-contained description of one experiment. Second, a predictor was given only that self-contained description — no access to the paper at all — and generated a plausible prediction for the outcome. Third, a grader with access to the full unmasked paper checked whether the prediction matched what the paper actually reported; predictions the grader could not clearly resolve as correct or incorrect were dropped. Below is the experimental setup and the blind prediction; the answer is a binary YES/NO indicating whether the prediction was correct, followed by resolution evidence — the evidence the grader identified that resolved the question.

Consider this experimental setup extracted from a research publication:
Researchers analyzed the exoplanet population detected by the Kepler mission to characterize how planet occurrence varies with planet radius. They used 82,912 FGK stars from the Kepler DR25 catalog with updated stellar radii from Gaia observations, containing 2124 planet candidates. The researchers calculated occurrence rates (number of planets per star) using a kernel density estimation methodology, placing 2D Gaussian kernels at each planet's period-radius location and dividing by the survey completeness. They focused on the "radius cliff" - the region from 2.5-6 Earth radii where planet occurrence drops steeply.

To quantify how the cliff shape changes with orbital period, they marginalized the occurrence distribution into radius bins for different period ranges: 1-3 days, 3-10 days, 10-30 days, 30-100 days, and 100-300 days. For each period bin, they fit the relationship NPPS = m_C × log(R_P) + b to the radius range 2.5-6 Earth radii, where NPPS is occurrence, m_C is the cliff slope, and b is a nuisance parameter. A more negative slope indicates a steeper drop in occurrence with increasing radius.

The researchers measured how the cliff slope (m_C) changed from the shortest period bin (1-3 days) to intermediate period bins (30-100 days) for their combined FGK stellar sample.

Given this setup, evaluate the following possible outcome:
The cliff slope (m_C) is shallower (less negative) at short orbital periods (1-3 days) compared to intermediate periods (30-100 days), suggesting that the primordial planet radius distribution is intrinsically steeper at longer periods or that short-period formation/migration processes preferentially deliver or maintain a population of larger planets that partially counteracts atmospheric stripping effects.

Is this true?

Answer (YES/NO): YES